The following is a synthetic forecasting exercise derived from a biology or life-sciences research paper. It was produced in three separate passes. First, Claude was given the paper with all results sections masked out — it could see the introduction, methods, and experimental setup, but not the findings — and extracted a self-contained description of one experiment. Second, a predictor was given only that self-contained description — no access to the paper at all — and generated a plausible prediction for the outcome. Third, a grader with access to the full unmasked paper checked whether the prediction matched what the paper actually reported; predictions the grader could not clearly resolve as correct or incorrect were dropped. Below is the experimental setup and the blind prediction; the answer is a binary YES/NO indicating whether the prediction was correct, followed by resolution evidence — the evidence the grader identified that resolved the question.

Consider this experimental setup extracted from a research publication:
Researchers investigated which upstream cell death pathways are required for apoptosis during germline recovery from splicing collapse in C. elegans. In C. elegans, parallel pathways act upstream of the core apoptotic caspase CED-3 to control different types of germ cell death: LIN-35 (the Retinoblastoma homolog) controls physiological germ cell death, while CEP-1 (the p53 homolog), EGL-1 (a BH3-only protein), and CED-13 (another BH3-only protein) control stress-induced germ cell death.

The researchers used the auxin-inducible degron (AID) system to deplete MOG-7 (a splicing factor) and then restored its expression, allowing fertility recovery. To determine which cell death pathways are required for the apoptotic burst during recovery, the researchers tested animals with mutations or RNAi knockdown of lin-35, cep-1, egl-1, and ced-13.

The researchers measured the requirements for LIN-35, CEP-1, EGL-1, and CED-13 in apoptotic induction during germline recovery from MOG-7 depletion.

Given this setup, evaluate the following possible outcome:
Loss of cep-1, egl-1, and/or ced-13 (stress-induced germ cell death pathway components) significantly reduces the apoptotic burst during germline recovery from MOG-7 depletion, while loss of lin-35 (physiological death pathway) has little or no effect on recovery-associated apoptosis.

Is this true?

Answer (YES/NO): NO